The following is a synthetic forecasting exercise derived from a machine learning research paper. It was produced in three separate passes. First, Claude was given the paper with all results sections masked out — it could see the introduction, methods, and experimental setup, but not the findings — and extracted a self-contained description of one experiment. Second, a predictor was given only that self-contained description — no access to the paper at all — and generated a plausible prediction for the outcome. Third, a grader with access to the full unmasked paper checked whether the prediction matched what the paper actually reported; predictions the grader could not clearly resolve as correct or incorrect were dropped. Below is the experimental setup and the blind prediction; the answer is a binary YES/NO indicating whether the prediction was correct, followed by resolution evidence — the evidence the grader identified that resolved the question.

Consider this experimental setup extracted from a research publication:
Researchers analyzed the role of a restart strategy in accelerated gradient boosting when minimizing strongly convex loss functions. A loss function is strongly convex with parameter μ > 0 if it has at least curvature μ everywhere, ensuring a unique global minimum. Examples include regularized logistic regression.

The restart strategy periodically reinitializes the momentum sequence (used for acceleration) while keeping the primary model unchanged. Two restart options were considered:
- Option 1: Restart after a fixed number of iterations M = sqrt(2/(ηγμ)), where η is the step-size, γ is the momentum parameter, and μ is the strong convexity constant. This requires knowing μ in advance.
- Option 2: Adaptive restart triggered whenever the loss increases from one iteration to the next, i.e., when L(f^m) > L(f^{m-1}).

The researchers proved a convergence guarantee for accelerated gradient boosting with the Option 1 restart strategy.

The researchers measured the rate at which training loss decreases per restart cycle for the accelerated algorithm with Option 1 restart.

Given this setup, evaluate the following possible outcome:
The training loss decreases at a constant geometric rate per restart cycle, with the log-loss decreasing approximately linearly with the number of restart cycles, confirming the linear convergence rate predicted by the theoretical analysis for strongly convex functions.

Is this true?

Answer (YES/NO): YES